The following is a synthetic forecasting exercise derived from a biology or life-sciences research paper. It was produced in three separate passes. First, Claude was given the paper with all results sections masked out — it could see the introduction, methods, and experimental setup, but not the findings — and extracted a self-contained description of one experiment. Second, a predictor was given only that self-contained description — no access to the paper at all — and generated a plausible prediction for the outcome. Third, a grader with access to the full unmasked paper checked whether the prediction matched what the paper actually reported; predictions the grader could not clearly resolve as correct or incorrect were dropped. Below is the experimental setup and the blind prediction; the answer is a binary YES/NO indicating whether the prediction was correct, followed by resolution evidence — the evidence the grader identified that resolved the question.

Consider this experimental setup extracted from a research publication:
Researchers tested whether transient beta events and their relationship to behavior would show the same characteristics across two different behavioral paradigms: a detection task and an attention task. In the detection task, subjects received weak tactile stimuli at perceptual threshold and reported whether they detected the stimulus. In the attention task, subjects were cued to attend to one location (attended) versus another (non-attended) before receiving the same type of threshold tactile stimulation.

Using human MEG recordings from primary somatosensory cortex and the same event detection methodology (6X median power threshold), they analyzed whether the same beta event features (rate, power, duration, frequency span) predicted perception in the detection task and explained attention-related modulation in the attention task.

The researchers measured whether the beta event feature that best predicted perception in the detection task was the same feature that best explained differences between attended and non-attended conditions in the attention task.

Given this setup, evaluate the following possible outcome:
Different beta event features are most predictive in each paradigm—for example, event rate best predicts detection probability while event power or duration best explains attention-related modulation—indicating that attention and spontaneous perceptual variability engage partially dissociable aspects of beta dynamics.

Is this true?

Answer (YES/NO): NO